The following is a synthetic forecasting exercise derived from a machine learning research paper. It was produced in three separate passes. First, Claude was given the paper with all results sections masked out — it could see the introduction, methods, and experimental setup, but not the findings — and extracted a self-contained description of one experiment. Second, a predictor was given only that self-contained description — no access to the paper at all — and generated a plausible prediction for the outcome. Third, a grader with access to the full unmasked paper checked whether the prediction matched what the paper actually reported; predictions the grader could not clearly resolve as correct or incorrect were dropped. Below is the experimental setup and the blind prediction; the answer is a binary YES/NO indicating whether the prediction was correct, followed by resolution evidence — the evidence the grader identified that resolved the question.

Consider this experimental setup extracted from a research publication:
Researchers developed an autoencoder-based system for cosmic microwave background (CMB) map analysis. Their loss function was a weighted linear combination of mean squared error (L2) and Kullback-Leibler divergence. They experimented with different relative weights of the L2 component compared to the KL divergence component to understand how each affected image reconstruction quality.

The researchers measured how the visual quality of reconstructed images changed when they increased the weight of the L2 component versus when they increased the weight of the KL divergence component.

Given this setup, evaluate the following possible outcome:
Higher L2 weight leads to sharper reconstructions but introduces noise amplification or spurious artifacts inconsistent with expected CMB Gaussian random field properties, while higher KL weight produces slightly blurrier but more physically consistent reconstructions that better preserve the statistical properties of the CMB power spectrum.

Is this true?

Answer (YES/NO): NO